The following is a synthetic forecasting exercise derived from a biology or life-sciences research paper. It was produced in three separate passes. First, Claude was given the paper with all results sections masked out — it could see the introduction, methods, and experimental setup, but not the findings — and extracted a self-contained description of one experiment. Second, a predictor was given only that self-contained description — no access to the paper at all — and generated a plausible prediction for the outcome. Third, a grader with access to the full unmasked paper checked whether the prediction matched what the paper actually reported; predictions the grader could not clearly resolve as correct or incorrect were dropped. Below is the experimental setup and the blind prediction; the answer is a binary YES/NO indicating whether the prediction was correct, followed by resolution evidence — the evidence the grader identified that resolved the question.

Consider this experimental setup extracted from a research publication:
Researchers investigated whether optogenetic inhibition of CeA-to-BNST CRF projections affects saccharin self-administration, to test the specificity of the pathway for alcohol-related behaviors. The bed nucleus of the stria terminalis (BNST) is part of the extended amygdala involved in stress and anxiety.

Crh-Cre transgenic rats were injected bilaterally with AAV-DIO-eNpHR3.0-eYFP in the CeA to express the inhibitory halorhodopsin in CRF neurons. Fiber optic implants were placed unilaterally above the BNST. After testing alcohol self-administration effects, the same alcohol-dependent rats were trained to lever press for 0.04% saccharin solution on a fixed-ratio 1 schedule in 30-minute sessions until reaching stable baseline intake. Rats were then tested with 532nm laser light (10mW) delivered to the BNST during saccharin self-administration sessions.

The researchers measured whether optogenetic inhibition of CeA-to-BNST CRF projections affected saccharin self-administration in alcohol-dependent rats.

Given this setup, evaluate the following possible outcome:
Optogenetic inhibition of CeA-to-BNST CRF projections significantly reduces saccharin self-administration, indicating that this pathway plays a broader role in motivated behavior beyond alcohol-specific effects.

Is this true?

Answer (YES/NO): NO